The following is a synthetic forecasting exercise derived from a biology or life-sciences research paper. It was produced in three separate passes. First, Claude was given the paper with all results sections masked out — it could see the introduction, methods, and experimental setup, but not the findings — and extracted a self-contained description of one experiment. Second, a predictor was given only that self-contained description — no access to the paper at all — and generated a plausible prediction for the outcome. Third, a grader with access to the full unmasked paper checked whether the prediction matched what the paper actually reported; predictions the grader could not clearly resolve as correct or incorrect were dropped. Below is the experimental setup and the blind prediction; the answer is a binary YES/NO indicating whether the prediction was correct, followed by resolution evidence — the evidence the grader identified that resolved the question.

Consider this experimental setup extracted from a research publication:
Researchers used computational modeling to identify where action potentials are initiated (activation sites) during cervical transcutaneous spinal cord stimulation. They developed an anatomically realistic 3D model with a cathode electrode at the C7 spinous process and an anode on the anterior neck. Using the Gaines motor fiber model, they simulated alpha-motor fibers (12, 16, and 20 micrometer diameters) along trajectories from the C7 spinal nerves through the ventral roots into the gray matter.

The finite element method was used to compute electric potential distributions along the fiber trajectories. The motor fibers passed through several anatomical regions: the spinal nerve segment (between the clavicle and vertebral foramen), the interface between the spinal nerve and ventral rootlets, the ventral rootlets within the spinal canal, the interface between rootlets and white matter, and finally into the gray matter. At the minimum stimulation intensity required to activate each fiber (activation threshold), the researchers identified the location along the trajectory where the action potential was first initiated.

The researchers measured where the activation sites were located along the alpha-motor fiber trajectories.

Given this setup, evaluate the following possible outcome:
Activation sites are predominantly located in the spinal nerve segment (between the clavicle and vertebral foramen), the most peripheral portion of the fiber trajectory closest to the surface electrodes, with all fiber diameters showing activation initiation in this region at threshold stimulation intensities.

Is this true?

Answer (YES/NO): NO